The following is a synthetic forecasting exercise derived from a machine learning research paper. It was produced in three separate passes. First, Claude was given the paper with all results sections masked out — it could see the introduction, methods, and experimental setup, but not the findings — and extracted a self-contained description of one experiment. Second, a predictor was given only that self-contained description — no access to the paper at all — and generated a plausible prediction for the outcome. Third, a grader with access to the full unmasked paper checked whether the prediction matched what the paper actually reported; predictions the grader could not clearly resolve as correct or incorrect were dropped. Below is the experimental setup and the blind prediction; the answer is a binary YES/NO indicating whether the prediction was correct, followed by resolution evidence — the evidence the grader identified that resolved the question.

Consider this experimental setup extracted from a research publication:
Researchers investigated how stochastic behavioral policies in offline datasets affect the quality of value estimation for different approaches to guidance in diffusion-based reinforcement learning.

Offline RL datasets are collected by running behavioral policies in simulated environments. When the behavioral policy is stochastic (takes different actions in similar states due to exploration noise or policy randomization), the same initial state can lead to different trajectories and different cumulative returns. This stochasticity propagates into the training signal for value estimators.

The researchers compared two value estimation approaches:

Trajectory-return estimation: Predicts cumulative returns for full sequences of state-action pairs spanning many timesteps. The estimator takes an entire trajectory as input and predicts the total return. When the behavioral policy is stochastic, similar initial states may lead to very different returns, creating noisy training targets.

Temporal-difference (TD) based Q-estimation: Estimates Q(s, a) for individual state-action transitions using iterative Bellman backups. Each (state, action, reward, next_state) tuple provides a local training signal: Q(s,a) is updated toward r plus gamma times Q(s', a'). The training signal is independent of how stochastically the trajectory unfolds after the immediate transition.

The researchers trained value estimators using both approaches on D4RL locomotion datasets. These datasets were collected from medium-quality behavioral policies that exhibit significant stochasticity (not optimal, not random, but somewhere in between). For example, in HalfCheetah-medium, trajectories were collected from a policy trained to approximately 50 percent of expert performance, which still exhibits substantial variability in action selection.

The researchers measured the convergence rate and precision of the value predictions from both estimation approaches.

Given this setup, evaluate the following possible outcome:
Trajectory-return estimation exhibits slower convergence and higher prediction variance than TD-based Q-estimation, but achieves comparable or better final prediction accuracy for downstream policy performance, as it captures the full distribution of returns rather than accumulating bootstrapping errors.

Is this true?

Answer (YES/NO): NO